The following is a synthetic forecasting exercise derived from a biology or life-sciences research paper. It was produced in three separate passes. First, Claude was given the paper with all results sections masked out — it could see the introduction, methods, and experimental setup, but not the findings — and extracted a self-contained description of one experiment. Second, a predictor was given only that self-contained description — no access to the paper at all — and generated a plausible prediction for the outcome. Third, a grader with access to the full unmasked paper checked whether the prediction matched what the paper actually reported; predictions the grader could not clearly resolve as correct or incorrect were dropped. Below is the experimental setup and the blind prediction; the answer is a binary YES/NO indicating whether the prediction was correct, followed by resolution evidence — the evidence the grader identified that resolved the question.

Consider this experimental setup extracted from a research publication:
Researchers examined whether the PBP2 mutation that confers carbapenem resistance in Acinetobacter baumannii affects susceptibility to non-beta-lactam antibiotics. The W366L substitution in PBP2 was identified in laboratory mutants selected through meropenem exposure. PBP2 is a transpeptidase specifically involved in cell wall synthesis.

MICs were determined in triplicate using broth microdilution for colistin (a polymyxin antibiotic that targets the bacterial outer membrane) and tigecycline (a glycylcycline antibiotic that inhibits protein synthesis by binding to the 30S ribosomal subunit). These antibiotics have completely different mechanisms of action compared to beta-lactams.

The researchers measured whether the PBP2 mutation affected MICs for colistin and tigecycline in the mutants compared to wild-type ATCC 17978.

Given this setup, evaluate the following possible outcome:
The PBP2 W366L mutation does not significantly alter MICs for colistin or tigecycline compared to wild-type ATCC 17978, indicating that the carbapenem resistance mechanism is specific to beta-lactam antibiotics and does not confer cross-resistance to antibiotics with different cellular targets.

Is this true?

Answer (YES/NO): YES